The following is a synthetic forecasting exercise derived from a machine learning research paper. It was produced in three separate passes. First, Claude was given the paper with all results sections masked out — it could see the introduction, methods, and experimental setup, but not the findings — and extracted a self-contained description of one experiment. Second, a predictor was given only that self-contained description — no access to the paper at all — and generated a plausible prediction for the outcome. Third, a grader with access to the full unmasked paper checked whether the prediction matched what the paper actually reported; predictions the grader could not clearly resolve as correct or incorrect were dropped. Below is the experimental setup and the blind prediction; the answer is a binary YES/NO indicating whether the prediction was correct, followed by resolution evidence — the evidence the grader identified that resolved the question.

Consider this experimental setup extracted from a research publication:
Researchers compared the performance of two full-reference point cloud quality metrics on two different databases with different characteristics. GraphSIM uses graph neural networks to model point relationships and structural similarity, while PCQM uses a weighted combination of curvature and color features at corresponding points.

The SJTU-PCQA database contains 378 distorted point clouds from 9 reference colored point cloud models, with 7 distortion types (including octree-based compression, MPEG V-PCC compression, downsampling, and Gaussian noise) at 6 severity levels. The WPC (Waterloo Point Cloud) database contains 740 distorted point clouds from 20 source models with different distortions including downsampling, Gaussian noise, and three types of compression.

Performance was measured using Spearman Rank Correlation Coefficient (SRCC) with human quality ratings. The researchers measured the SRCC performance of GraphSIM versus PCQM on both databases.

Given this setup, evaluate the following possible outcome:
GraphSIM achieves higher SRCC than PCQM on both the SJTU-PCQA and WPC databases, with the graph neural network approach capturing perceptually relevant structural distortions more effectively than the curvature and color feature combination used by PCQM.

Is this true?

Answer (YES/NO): NO